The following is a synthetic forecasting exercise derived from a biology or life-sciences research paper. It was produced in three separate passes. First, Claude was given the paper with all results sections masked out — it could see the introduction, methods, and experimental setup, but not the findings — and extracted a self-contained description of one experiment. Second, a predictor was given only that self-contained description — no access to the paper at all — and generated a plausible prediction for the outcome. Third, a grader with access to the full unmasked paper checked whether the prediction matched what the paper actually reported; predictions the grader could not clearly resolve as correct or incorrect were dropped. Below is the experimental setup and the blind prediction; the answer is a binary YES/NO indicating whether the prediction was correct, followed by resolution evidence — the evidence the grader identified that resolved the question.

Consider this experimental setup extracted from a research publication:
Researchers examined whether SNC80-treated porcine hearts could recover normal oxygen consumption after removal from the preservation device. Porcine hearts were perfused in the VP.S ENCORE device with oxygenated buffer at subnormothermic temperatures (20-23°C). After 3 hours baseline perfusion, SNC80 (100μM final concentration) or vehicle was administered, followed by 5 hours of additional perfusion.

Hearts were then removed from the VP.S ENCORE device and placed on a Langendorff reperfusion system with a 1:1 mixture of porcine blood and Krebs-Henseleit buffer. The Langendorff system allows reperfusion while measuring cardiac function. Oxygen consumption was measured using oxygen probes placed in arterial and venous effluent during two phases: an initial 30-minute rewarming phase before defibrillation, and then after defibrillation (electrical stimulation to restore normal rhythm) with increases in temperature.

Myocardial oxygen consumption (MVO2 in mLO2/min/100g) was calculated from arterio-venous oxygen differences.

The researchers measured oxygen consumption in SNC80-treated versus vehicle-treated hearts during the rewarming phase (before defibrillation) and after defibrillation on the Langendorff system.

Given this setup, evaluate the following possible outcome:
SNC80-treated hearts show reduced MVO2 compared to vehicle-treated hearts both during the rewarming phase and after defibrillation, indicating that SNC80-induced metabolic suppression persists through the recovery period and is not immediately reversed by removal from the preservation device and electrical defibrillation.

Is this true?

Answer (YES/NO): NO